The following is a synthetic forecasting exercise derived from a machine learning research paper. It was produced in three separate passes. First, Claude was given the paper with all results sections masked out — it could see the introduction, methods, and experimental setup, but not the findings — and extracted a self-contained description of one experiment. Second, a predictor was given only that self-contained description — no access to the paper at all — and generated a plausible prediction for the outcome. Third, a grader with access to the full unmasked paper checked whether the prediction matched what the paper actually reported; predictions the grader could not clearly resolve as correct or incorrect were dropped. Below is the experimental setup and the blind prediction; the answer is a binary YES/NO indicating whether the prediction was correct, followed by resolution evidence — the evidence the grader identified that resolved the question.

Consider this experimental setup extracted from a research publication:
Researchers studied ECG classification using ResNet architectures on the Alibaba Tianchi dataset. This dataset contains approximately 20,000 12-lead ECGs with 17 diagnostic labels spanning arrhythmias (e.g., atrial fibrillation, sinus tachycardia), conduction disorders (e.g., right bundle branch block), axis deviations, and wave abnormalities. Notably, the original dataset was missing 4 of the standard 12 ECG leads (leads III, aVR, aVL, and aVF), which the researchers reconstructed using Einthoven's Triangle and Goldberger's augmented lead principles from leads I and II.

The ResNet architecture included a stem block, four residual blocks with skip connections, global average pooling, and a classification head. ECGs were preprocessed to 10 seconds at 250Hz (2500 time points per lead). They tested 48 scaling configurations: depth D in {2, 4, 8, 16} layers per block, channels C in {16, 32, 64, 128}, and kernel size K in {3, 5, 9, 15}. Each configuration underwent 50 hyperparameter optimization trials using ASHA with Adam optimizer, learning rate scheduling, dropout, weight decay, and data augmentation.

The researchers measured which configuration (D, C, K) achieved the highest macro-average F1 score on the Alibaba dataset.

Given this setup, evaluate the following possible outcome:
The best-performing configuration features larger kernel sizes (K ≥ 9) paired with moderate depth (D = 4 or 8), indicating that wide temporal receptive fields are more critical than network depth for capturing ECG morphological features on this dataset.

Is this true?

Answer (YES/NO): NO